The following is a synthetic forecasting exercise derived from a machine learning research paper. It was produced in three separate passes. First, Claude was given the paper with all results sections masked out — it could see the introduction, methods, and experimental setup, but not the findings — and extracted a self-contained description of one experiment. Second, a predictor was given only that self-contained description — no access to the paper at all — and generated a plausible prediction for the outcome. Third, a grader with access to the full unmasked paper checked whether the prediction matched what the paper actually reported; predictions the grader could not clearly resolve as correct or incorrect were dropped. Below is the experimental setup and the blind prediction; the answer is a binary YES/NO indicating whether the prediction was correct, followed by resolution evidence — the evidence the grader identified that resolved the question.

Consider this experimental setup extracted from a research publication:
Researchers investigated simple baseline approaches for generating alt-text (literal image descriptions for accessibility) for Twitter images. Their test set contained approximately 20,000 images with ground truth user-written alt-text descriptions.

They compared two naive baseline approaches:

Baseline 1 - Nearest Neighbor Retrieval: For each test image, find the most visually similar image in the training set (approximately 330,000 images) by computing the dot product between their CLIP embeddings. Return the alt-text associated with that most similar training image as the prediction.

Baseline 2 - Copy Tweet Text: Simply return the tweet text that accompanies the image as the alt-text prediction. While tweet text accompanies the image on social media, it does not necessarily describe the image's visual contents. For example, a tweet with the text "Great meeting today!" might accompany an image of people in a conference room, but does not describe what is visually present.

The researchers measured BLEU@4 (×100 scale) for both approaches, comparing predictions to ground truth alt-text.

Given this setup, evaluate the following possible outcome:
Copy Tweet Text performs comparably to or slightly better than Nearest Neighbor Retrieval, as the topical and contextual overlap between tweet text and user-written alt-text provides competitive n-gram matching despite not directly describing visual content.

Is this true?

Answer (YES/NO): NO